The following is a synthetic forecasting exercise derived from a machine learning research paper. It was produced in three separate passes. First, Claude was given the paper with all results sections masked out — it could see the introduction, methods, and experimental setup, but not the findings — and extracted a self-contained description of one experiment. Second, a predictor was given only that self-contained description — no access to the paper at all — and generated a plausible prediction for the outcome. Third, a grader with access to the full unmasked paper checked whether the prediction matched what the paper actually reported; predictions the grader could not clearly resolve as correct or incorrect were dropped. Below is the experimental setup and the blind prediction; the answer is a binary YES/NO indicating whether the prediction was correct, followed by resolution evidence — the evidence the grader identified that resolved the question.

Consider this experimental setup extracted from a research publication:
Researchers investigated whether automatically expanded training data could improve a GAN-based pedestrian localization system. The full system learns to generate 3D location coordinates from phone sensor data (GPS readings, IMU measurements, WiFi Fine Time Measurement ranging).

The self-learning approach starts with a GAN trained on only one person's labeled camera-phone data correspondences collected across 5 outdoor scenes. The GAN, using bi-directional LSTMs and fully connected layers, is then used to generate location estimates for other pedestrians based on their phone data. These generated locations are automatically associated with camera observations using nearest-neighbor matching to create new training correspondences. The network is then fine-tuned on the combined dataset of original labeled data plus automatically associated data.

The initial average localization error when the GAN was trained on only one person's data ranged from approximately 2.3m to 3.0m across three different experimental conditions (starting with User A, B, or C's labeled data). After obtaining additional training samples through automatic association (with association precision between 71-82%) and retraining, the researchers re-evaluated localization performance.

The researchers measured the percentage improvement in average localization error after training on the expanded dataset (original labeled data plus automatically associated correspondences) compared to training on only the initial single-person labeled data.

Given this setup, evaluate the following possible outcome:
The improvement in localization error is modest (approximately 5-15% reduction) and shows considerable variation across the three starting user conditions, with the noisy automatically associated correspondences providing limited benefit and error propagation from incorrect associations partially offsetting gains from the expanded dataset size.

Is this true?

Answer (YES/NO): NO